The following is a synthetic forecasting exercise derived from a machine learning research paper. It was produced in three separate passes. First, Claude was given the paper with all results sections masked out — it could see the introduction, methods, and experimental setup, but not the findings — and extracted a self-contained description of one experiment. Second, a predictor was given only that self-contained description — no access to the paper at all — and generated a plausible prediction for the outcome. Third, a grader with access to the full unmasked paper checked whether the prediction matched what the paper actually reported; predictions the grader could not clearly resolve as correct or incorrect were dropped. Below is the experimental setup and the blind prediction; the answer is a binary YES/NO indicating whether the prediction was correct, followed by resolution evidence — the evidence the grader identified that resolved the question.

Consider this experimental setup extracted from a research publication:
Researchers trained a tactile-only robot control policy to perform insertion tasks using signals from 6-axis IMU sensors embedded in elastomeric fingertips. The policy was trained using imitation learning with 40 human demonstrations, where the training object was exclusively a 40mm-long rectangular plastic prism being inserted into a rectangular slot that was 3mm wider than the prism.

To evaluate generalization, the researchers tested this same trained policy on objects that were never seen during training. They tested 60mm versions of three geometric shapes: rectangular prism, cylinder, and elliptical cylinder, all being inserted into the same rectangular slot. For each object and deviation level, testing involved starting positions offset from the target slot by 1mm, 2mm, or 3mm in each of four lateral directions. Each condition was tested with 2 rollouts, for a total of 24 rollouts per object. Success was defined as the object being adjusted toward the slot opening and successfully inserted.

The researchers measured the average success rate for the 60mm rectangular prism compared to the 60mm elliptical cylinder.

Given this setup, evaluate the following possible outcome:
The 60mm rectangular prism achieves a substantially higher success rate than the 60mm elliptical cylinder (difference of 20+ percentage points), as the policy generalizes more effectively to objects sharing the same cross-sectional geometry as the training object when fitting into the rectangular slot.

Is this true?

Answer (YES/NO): NO